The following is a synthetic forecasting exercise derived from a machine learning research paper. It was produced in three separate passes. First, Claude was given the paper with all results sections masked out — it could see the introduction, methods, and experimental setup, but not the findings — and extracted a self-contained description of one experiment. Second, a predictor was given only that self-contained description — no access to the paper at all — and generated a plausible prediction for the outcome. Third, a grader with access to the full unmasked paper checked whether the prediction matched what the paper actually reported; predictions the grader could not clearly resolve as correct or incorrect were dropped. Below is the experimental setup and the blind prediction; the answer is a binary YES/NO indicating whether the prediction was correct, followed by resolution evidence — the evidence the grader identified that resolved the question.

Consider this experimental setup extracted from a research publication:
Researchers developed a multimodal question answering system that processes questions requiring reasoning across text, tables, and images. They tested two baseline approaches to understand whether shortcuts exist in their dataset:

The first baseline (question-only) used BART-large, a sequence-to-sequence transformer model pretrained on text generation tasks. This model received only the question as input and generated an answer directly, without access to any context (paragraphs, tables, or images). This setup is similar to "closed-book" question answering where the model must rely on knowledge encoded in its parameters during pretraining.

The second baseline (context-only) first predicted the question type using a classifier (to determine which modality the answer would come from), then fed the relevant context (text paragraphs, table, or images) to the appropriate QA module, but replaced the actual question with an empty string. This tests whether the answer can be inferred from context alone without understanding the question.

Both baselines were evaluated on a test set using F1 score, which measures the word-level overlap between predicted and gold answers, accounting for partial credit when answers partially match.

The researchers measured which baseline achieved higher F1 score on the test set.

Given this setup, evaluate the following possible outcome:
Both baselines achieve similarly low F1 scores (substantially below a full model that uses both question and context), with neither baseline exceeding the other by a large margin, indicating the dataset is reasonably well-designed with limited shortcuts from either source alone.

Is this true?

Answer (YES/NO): NO